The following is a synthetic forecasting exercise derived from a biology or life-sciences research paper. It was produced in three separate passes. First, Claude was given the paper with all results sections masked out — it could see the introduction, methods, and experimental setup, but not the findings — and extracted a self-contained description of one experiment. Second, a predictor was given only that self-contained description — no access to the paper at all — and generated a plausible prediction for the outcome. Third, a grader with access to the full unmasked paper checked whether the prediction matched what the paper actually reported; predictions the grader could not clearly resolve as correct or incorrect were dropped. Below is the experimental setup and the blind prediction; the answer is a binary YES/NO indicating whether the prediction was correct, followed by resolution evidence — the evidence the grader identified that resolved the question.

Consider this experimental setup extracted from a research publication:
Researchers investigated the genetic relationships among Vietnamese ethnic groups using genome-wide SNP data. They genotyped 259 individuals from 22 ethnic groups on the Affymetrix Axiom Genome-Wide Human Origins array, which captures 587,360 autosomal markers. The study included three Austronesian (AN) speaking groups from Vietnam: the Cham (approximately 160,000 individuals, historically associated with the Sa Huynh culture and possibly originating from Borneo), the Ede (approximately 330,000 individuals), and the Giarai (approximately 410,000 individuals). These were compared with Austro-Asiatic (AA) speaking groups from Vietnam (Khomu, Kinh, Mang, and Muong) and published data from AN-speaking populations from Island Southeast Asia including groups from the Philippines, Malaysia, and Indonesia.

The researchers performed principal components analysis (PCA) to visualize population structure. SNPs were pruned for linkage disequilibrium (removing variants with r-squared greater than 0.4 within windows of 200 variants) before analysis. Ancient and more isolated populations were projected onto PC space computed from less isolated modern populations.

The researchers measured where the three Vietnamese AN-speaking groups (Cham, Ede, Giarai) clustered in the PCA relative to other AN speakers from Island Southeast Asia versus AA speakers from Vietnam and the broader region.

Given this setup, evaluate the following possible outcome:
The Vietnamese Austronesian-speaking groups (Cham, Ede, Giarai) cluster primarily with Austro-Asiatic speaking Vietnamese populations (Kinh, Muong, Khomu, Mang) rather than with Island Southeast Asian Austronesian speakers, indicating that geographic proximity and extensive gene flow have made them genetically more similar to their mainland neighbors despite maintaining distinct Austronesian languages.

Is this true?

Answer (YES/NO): NO